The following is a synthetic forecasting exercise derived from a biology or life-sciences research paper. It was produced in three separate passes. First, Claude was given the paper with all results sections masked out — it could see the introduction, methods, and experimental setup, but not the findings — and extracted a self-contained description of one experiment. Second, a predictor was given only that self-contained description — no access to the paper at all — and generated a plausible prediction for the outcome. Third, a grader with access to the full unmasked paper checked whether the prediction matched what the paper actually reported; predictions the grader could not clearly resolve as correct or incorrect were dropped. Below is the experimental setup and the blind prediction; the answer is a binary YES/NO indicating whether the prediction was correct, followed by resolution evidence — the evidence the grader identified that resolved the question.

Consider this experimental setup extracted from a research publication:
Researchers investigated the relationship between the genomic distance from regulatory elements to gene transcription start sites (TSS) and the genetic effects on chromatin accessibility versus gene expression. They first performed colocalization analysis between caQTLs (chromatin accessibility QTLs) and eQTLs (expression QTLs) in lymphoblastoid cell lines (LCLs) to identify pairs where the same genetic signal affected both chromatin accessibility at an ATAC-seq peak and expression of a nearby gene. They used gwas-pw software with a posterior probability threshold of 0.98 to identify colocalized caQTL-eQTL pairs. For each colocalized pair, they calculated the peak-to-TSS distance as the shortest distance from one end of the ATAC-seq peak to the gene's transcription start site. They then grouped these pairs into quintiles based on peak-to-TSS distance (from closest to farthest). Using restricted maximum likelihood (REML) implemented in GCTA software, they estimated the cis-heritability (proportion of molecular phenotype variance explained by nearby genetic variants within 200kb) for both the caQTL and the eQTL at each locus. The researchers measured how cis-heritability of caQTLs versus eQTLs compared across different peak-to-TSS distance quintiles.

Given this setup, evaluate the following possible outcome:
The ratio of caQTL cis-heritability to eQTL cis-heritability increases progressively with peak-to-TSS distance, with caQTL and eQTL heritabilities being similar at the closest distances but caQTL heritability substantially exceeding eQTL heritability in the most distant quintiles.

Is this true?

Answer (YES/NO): NO